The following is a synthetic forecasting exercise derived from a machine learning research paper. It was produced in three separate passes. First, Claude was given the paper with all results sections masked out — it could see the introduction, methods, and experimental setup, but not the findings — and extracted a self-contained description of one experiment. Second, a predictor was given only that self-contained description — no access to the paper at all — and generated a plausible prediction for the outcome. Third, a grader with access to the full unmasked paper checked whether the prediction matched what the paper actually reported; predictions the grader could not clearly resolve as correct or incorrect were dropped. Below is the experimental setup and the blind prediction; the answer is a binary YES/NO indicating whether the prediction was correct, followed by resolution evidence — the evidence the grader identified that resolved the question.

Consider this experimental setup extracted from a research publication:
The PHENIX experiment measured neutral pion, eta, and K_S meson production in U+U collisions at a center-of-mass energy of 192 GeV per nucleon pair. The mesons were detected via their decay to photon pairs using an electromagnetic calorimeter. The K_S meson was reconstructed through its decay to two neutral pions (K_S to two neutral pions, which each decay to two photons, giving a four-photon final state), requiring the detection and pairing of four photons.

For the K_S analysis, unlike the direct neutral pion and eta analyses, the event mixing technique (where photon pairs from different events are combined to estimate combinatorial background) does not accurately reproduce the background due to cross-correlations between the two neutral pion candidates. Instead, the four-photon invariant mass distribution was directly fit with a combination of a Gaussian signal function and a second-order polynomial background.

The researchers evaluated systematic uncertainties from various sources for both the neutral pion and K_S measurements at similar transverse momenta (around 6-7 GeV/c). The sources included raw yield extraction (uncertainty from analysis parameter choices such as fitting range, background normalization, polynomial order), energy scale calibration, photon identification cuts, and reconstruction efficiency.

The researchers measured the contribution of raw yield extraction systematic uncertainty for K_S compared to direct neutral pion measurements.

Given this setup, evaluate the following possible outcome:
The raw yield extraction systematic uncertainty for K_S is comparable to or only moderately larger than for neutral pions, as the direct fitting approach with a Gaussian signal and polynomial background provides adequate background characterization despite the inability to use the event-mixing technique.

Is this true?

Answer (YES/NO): NO